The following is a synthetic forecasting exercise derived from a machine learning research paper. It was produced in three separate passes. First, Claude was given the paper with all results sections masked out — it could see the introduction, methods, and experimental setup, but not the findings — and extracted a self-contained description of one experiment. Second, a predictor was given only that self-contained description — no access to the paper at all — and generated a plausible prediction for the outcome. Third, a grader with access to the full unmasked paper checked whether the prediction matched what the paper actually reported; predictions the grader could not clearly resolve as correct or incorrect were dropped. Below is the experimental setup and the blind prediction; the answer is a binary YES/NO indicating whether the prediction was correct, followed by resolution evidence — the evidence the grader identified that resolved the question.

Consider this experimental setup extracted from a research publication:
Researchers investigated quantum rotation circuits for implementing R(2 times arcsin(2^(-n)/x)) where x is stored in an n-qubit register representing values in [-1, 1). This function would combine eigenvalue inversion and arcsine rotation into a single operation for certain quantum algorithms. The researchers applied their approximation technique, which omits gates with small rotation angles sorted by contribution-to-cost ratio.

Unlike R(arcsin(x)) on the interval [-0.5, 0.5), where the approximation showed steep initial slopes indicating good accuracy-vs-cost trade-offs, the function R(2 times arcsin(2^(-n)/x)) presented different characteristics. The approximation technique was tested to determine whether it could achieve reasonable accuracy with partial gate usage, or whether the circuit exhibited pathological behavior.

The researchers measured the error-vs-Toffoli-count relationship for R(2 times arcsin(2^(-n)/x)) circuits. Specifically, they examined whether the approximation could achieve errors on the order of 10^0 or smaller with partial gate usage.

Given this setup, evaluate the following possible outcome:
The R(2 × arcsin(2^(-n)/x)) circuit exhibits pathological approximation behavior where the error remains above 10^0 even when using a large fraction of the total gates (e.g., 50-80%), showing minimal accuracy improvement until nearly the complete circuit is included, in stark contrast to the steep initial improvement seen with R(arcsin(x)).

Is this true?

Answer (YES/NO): YES